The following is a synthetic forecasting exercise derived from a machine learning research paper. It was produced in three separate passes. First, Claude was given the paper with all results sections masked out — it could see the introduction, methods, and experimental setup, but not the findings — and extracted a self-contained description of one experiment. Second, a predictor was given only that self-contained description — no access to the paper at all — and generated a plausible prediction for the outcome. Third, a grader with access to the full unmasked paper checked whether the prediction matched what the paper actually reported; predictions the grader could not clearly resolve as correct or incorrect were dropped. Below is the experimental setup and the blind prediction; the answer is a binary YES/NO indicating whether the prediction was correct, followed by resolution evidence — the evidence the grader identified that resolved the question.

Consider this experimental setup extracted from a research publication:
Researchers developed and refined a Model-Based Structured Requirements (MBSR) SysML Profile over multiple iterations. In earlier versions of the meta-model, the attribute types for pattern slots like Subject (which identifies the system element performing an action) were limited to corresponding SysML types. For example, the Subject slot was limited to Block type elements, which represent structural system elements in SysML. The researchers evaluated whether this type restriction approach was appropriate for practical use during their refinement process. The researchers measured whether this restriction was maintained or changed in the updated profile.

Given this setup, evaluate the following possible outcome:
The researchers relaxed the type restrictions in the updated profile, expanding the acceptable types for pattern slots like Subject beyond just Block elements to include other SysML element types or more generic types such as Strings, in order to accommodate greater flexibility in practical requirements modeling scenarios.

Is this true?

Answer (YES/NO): YES